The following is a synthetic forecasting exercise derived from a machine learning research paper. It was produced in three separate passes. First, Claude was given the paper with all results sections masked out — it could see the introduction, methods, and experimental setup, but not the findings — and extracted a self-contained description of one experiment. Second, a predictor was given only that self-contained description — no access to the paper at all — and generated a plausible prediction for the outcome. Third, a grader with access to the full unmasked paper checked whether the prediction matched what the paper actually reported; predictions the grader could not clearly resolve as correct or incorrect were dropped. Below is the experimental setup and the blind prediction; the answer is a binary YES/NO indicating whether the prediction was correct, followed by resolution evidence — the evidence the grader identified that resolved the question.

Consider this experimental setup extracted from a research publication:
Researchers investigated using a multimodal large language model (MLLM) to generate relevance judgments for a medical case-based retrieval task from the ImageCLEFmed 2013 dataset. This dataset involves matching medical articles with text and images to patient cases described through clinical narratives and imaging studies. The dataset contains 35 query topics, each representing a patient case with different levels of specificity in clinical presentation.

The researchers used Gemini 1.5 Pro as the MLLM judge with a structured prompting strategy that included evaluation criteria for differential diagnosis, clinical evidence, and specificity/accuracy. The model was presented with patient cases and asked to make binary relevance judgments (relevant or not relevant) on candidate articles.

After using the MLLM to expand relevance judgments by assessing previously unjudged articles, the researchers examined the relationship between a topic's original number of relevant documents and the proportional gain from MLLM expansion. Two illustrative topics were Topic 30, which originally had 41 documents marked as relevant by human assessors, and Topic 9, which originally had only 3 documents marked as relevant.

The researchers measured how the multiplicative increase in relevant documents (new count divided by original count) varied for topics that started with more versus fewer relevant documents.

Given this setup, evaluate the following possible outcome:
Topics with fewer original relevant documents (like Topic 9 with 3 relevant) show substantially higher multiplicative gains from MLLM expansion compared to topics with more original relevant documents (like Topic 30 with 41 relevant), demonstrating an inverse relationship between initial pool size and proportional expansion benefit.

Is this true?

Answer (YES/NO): YES